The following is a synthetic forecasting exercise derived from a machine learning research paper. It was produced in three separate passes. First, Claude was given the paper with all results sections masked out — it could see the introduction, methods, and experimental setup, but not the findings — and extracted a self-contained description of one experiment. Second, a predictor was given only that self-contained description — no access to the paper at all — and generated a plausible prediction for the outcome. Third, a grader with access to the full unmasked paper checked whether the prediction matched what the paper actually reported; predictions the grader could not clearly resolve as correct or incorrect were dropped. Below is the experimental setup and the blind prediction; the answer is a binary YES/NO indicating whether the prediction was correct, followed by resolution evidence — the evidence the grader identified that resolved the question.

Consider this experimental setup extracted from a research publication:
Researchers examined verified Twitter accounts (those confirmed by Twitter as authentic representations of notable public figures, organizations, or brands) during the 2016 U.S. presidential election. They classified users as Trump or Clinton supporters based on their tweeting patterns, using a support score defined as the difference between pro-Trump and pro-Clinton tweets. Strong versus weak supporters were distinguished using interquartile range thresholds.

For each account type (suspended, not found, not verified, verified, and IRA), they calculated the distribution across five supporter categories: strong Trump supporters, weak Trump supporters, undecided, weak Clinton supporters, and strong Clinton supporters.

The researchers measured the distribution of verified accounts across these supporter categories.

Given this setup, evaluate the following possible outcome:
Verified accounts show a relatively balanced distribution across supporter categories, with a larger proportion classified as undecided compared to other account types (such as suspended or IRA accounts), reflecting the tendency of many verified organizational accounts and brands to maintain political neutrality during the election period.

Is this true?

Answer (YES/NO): NO